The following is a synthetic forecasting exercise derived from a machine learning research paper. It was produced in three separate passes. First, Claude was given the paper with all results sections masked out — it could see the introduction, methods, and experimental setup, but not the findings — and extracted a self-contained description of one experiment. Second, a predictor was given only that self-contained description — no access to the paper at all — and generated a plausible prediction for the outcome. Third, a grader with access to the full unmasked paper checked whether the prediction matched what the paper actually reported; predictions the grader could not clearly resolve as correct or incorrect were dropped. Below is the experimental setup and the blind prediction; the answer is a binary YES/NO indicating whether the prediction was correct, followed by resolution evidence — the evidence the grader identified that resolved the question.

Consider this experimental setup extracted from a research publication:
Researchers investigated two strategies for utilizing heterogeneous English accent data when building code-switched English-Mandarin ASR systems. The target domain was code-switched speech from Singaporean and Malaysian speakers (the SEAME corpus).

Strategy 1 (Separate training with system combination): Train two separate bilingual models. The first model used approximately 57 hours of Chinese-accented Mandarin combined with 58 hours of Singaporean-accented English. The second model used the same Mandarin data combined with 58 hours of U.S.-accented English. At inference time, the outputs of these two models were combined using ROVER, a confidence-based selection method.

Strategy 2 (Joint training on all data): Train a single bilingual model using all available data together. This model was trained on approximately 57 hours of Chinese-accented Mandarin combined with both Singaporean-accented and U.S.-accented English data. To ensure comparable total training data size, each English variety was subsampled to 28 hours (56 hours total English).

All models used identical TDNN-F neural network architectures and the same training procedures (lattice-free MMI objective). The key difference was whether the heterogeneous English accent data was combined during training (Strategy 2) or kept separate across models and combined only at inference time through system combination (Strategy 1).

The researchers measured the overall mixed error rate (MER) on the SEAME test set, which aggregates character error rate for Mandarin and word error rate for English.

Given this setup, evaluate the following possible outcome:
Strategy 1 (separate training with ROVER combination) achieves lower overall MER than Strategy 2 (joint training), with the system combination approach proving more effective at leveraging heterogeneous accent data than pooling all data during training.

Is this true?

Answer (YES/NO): YES